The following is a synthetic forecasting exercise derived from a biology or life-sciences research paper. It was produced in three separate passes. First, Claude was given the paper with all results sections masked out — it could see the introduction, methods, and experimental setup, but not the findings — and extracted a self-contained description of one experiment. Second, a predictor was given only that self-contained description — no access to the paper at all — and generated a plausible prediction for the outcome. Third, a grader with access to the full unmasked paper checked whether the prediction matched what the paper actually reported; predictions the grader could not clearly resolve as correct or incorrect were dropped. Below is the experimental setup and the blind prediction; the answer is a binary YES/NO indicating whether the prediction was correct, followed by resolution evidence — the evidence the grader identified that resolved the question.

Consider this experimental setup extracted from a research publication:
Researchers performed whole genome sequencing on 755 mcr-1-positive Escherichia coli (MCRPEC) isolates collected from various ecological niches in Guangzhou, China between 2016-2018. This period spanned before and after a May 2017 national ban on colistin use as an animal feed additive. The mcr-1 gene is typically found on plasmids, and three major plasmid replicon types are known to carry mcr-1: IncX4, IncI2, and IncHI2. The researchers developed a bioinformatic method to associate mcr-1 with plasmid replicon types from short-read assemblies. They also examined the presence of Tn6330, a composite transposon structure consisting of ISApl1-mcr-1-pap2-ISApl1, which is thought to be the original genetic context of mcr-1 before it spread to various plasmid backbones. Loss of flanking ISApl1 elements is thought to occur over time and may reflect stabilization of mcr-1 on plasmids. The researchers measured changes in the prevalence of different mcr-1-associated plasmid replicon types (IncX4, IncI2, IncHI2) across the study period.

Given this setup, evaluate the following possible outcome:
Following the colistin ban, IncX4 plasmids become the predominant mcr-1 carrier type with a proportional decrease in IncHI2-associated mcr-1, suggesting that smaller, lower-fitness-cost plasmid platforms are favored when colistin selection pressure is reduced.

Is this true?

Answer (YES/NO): NO